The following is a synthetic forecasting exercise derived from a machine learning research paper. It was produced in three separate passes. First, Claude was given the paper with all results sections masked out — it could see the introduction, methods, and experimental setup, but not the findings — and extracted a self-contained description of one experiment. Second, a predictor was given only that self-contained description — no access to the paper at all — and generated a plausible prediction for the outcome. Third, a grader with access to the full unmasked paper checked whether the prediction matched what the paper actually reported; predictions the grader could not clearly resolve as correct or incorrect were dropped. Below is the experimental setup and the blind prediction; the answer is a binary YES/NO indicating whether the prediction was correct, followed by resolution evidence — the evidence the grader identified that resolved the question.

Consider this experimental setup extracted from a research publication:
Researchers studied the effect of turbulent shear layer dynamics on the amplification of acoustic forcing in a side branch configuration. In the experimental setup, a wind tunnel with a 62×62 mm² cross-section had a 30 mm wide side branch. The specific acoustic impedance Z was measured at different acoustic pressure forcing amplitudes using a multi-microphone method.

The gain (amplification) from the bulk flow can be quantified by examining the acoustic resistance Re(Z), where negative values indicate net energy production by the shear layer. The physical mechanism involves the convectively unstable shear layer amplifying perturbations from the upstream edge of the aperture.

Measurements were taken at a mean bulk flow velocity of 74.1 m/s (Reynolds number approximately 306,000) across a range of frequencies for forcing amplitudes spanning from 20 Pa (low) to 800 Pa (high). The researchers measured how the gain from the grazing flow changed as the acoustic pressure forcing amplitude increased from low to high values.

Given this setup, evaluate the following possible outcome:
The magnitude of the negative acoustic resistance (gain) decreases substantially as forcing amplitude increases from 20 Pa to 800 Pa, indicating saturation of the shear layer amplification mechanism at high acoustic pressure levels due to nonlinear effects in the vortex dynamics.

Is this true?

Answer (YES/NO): YES